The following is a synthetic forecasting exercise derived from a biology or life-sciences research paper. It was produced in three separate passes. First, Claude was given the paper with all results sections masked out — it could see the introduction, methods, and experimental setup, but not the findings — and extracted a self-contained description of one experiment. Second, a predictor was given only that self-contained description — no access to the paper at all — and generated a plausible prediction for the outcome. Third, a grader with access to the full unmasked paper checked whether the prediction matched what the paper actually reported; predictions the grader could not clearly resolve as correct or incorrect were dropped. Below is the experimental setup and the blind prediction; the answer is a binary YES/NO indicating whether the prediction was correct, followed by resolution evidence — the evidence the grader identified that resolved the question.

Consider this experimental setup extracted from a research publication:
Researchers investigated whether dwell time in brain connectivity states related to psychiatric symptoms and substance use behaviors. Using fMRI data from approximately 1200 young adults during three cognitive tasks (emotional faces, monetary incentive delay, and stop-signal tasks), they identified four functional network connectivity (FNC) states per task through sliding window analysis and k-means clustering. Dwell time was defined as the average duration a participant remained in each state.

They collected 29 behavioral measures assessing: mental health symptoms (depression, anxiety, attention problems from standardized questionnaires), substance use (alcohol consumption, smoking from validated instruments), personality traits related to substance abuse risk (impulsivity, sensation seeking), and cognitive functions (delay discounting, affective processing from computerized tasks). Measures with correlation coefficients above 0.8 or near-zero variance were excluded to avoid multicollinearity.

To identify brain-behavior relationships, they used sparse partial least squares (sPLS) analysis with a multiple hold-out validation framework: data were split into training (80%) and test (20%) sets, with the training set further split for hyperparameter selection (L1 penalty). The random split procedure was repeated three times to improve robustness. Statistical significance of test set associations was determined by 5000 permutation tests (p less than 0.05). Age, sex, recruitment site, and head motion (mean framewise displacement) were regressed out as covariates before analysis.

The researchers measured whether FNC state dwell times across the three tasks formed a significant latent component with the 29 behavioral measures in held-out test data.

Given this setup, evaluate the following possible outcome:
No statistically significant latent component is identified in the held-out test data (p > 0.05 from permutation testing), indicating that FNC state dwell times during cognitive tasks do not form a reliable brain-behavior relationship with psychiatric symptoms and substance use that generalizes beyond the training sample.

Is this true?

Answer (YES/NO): NO